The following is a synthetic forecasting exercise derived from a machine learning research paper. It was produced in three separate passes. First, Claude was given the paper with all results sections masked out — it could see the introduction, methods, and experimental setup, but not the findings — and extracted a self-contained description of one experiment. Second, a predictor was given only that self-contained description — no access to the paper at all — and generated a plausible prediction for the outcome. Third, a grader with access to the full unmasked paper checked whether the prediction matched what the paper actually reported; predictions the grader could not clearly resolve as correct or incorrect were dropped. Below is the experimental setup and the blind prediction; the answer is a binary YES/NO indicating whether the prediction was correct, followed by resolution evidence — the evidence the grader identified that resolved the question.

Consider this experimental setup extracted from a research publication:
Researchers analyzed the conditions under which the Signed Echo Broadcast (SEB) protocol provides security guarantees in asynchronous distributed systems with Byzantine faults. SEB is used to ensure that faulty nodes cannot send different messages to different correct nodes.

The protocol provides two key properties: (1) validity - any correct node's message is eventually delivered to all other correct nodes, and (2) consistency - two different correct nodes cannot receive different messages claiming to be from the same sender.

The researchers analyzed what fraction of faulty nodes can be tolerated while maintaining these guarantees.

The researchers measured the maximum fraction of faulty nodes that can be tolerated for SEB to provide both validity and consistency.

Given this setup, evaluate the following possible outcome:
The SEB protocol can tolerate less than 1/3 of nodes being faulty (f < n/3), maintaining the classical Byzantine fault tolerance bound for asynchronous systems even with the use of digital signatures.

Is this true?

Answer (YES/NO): YES